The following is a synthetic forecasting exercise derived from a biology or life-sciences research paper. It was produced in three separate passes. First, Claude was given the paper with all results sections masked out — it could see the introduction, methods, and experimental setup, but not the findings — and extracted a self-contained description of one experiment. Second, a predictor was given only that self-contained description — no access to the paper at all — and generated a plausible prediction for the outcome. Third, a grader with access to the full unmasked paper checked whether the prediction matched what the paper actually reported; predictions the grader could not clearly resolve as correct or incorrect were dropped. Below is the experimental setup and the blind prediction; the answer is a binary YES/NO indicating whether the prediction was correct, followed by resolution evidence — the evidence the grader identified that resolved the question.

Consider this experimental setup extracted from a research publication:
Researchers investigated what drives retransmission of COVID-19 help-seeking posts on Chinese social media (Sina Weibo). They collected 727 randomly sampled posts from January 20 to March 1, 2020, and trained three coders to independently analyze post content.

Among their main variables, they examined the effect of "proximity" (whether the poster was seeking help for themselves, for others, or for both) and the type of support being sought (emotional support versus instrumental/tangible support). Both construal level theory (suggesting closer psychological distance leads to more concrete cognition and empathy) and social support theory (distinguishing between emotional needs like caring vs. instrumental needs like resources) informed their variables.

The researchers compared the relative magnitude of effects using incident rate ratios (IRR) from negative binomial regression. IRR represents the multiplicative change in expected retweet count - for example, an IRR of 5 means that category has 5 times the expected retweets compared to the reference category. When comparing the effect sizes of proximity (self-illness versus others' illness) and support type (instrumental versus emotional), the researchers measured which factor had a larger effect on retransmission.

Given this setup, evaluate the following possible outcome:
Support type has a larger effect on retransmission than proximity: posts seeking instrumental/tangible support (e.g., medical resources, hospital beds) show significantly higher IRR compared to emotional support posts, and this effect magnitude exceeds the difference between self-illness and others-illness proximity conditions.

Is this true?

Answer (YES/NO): NO